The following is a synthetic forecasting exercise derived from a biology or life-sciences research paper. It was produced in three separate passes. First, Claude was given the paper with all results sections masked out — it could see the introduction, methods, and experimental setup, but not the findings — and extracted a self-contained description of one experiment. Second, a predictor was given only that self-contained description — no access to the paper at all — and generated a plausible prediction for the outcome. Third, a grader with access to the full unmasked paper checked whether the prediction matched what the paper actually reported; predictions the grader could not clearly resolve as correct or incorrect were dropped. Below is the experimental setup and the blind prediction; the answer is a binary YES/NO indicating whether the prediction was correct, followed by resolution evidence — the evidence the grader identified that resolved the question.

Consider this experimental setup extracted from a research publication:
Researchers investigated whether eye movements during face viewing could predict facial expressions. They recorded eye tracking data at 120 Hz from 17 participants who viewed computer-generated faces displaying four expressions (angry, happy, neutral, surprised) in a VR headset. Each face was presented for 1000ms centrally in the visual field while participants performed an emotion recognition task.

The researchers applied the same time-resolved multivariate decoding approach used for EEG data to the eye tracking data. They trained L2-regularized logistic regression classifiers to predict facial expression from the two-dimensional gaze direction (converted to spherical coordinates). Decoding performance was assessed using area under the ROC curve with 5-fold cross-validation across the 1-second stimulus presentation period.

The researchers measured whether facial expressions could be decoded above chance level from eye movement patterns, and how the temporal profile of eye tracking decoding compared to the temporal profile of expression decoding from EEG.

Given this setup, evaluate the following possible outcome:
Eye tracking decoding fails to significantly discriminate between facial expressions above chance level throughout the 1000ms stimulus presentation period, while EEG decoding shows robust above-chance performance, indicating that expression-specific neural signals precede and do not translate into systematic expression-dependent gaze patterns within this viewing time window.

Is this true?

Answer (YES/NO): NO